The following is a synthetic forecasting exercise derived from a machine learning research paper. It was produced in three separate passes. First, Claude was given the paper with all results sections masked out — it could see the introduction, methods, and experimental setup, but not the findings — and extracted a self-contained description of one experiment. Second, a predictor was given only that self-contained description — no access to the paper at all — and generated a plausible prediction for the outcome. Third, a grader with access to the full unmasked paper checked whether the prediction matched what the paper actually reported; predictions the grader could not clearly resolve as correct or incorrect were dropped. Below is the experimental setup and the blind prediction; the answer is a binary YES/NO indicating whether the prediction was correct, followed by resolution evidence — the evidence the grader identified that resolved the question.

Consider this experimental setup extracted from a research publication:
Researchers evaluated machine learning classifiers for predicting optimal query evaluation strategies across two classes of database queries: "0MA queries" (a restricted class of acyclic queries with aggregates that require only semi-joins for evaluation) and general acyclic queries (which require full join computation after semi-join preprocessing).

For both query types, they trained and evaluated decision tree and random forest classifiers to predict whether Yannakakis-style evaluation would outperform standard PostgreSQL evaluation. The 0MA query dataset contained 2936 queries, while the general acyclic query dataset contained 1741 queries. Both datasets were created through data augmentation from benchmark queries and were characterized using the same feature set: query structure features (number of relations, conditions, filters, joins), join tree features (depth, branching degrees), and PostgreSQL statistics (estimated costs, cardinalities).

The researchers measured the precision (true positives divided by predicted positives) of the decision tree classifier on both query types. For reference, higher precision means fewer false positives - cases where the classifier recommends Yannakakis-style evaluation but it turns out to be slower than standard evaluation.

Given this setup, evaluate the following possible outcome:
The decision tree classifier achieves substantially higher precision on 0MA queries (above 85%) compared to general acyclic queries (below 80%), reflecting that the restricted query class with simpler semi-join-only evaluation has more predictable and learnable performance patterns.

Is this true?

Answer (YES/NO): NO